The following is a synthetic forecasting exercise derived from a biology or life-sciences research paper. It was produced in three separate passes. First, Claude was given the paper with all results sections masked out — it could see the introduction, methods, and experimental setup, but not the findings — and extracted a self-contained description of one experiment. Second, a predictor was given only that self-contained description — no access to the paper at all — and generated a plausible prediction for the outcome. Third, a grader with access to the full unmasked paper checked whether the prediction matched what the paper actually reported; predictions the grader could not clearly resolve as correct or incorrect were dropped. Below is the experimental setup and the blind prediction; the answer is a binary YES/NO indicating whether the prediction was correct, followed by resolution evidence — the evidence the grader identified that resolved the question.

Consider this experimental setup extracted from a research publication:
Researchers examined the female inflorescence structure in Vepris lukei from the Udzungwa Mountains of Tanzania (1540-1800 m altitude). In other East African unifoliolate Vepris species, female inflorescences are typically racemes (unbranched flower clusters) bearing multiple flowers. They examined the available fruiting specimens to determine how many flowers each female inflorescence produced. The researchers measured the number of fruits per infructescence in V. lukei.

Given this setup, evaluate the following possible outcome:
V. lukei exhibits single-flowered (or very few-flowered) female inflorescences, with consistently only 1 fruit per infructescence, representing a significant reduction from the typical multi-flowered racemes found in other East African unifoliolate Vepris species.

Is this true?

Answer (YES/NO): YES